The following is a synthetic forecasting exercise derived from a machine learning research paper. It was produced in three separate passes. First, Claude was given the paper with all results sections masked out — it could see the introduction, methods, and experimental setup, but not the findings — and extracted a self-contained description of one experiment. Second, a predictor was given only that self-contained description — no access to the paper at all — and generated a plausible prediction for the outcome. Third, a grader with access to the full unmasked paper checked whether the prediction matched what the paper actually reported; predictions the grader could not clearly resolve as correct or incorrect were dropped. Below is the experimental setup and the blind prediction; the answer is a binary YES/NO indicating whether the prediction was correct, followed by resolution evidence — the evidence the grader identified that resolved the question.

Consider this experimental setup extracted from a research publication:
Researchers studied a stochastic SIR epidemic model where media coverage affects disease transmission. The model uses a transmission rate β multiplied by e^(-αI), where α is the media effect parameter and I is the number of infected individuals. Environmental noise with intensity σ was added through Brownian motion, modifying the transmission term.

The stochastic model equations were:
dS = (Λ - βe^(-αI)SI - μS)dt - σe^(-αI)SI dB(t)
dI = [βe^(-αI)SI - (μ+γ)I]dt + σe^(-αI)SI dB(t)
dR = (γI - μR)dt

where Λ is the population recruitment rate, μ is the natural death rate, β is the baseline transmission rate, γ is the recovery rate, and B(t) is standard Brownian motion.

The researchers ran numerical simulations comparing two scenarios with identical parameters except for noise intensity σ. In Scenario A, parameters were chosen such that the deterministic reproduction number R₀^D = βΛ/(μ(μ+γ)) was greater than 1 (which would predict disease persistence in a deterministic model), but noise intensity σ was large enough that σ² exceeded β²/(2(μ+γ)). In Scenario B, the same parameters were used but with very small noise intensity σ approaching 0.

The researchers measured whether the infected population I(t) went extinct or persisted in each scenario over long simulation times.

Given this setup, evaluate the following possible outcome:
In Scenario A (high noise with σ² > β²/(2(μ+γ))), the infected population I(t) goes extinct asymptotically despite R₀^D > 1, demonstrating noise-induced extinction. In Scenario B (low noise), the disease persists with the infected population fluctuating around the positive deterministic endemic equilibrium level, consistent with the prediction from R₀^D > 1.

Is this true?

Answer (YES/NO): YES